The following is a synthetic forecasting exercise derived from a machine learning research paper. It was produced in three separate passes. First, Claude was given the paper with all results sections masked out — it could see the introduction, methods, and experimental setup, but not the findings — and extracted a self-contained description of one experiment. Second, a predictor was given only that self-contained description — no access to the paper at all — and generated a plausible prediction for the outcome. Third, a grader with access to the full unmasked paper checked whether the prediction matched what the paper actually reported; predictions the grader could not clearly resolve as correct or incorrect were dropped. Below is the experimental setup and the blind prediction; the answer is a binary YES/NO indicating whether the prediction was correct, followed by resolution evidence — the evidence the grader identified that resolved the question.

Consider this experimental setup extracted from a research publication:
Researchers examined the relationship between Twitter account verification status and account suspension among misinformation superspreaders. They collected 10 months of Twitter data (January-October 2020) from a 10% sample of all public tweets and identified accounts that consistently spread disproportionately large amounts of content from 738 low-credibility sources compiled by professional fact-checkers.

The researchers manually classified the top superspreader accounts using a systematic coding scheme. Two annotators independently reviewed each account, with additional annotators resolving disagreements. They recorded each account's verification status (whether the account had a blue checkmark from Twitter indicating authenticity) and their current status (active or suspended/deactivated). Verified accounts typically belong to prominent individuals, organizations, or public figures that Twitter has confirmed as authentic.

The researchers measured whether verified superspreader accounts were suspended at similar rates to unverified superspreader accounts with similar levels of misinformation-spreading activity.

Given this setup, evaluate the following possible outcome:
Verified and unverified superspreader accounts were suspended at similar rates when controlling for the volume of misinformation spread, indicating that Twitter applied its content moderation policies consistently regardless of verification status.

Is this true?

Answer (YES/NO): NO